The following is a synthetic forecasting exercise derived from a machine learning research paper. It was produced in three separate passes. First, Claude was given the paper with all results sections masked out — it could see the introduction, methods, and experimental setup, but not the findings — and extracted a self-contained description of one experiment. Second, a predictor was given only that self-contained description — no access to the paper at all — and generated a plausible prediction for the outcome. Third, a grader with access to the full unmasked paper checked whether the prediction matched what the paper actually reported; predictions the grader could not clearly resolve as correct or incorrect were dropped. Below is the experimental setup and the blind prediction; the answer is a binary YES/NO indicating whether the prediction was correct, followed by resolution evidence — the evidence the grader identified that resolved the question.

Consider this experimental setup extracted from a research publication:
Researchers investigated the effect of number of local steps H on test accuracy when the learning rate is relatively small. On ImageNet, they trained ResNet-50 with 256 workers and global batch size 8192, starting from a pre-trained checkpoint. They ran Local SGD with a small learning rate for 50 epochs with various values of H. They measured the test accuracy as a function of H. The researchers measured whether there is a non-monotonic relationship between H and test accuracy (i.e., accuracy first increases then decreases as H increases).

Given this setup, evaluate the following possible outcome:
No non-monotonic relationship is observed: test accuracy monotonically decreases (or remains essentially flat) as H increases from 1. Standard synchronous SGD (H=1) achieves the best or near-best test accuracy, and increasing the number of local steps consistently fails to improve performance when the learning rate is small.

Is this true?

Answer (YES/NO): NO